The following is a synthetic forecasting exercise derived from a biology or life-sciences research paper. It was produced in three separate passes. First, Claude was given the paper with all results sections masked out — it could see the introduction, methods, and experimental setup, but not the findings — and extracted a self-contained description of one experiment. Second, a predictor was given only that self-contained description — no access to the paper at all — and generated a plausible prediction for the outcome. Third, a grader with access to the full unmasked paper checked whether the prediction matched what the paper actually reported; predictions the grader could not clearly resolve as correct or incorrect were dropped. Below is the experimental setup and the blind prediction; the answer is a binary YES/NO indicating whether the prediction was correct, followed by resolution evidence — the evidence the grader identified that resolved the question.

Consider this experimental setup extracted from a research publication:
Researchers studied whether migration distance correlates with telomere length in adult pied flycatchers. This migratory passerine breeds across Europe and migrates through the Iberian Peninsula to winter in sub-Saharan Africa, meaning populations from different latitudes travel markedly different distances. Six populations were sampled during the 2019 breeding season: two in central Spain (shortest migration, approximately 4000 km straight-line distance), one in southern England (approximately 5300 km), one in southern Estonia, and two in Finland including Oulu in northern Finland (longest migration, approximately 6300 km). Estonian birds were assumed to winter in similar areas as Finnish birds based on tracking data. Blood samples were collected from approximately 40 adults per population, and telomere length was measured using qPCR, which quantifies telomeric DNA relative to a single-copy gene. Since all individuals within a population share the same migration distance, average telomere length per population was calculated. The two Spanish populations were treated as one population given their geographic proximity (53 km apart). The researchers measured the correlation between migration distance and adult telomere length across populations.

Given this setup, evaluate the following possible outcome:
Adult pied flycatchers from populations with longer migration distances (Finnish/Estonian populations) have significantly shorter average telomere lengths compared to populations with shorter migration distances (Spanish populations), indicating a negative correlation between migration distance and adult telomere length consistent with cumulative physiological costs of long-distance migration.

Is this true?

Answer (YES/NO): NO